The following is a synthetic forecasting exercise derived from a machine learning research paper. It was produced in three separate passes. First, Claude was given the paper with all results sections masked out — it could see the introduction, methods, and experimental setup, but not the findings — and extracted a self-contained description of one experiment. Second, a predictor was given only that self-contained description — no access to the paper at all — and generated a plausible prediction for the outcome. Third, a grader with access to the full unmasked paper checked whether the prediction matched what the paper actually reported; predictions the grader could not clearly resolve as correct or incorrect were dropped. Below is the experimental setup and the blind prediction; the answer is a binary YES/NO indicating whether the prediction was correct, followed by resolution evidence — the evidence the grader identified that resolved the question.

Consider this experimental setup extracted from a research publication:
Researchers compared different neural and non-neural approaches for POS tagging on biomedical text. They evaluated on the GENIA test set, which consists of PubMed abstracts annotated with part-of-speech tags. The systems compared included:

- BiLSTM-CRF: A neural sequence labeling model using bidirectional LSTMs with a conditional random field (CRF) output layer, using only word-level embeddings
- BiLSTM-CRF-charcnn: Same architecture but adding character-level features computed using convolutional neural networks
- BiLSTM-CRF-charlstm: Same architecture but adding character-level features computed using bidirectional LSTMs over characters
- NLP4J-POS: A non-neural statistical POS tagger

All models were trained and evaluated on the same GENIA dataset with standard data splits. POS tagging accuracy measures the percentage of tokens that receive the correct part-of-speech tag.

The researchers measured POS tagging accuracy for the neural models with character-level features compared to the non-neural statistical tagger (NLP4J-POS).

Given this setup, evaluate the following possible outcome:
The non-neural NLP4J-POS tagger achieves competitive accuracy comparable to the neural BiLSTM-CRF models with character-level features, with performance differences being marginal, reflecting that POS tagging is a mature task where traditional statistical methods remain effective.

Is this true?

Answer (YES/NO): YES